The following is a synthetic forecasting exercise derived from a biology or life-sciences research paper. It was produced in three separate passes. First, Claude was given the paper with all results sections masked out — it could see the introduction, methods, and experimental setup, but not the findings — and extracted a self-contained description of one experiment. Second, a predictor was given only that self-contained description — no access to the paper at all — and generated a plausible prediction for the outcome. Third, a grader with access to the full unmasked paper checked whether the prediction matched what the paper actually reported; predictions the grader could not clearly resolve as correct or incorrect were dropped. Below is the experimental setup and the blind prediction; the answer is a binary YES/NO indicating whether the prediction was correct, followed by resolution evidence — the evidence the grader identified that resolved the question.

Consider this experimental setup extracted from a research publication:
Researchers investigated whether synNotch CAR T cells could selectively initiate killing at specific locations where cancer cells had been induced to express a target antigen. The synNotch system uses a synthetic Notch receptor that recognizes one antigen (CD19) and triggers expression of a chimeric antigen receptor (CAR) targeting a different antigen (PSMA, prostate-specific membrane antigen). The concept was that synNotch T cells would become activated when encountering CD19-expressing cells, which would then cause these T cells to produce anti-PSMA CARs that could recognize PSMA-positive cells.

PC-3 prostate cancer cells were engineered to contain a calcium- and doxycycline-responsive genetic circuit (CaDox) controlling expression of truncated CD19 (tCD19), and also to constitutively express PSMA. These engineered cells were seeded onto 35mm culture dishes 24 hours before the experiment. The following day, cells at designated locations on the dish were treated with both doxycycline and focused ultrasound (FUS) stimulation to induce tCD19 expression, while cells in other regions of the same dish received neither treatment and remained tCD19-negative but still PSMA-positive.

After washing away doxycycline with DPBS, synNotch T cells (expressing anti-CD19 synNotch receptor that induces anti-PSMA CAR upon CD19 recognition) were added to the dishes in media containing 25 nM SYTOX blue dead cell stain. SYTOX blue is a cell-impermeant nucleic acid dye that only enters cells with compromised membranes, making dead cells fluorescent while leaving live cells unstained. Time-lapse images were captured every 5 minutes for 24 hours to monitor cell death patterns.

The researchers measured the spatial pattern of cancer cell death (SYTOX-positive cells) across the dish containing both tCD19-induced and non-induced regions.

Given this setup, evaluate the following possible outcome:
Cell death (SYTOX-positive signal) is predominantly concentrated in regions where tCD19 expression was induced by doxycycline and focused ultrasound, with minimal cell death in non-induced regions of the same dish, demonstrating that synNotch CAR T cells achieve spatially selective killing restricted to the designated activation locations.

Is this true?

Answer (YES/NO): NO